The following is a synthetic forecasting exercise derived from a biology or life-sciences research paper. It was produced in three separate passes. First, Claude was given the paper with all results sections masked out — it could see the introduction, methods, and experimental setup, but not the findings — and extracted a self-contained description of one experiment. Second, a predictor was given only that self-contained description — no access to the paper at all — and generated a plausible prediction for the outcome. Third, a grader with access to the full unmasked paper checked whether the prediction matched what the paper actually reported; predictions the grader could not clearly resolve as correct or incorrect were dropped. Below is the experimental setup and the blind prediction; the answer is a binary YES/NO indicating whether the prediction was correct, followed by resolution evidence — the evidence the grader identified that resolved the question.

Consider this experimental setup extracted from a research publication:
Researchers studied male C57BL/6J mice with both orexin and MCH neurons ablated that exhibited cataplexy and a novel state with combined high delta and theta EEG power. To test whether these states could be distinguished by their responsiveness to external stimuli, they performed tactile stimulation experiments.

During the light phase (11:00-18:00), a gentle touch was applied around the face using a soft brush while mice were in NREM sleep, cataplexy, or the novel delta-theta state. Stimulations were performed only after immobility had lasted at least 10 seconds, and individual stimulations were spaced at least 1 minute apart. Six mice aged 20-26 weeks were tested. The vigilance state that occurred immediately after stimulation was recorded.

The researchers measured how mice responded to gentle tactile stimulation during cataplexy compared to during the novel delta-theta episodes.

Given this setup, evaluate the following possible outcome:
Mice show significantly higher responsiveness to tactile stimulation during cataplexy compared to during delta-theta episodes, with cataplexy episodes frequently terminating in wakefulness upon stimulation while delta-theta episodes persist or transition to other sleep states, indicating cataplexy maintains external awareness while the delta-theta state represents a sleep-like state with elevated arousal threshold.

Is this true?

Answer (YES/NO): NO